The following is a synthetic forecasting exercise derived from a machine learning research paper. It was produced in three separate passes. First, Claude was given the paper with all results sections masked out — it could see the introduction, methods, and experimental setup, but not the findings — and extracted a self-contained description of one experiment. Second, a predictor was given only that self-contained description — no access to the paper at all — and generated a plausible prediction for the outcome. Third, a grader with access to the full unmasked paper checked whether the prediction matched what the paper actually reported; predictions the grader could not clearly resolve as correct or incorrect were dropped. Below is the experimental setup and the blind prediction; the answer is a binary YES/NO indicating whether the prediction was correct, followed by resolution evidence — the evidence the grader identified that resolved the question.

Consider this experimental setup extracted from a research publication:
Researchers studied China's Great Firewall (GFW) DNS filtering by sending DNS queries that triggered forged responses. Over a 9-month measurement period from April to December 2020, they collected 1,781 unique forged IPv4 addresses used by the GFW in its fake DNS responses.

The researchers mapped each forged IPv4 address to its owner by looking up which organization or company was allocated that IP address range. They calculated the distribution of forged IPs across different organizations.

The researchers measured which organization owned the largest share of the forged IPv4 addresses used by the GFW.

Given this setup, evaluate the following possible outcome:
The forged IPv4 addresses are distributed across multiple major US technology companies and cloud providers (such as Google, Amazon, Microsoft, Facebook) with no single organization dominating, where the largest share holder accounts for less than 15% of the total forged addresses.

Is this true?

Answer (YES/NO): NO